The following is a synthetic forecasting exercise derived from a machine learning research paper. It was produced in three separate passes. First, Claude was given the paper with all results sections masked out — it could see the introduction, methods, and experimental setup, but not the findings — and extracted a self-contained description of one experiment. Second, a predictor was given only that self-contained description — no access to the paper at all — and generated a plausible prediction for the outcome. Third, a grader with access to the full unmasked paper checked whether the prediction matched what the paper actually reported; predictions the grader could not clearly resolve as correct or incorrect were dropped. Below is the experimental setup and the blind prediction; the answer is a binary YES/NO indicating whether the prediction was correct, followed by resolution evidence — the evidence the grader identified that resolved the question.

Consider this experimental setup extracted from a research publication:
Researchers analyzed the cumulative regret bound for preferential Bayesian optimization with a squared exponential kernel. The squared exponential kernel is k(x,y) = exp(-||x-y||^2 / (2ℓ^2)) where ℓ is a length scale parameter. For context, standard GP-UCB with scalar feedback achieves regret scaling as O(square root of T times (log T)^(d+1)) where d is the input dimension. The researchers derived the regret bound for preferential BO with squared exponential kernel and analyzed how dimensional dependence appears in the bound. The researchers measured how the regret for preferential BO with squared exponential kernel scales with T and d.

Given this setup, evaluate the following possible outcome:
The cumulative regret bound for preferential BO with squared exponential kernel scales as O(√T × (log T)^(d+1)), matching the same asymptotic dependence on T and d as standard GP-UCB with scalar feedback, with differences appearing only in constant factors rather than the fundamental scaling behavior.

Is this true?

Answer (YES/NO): NO